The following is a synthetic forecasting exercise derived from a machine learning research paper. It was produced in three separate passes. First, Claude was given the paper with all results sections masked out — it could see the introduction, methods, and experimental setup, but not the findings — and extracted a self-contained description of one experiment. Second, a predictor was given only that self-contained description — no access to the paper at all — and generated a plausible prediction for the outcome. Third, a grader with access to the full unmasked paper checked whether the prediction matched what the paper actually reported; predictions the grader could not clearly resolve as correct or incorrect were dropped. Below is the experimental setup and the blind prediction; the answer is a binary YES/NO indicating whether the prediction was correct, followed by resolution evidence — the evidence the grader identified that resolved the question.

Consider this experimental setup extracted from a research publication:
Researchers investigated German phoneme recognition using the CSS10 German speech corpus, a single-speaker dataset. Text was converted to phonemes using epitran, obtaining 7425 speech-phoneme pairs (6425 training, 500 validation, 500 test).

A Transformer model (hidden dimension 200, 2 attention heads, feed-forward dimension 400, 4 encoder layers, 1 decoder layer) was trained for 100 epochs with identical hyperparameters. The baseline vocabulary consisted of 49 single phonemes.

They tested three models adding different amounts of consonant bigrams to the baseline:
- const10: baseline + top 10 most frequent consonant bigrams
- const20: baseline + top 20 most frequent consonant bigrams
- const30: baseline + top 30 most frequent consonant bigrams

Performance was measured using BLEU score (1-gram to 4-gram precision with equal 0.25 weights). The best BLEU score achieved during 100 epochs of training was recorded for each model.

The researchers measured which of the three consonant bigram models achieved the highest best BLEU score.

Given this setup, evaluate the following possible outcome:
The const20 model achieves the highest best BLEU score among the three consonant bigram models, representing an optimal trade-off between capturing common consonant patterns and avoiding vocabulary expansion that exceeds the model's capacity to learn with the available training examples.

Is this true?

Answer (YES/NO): YES